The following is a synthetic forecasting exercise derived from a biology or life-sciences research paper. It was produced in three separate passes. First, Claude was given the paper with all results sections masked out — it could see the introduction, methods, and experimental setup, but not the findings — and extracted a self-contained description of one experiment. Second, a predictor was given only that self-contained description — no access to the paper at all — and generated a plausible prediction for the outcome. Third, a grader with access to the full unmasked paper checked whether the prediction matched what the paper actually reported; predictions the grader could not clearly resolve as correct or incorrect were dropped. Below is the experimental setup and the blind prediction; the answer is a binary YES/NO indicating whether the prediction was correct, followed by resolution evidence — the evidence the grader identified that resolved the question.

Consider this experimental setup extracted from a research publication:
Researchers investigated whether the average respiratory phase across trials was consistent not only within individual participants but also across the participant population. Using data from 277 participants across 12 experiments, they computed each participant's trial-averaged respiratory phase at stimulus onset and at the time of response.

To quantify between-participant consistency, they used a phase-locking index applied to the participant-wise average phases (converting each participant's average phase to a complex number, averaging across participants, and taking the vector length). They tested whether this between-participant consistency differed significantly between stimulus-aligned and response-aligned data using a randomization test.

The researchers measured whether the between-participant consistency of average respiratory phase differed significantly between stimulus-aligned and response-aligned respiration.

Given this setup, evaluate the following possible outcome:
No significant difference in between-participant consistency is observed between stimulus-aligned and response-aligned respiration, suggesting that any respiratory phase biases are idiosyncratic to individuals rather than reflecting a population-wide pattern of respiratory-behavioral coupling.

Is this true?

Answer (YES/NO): NO